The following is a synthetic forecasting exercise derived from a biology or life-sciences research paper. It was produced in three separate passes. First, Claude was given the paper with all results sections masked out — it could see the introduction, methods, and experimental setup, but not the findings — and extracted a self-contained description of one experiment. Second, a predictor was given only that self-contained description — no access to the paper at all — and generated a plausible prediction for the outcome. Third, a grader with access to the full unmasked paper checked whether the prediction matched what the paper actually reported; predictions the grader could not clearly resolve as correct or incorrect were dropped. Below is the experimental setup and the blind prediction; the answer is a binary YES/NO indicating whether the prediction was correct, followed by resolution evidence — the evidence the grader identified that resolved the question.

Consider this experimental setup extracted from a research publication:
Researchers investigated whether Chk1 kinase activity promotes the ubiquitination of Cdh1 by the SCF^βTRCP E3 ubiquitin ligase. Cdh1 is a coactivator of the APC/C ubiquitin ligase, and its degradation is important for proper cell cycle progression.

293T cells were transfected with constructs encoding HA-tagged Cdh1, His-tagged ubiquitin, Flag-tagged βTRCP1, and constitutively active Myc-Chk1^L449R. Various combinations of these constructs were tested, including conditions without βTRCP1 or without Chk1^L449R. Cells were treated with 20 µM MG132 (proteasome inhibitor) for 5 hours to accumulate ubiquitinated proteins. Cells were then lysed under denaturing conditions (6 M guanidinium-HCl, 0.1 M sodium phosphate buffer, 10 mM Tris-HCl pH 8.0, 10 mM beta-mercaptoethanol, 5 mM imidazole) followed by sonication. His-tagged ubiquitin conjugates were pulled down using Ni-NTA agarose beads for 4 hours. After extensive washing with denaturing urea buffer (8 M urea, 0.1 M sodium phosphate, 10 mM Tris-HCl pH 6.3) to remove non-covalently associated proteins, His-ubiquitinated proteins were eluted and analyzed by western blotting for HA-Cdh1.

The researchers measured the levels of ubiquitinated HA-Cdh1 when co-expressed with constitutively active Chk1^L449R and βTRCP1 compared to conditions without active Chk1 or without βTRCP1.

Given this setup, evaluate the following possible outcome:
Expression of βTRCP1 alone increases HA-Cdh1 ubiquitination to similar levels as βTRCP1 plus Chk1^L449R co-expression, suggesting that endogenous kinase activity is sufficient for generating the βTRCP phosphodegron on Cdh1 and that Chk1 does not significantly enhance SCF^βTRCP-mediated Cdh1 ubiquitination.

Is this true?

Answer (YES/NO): NO